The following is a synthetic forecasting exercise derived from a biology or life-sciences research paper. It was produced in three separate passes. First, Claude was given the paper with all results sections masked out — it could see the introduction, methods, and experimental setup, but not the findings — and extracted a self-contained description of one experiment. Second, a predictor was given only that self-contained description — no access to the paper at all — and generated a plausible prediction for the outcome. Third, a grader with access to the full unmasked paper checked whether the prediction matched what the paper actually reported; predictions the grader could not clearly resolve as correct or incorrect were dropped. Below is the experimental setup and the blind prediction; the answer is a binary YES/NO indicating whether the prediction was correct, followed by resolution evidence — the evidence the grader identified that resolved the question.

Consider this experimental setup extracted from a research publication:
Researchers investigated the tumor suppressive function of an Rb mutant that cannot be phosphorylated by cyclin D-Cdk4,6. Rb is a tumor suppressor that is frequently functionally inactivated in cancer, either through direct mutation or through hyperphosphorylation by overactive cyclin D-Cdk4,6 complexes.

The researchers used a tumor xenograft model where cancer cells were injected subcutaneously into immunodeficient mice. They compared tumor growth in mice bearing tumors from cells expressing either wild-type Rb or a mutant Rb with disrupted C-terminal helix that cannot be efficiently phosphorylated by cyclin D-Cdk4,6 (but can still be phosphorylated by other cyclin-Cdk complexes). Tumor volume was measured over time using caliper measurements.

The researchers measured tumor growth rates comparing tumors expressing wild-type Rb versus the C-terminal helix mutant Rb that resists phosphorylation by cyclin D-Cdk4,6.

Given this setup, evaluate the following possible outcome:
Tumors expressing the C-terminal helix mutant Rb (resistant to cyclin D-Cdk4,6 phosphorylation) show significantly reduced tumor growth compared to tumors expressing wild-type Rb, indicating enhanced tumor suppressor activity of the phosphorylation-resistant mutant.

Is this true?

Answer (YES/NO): YES